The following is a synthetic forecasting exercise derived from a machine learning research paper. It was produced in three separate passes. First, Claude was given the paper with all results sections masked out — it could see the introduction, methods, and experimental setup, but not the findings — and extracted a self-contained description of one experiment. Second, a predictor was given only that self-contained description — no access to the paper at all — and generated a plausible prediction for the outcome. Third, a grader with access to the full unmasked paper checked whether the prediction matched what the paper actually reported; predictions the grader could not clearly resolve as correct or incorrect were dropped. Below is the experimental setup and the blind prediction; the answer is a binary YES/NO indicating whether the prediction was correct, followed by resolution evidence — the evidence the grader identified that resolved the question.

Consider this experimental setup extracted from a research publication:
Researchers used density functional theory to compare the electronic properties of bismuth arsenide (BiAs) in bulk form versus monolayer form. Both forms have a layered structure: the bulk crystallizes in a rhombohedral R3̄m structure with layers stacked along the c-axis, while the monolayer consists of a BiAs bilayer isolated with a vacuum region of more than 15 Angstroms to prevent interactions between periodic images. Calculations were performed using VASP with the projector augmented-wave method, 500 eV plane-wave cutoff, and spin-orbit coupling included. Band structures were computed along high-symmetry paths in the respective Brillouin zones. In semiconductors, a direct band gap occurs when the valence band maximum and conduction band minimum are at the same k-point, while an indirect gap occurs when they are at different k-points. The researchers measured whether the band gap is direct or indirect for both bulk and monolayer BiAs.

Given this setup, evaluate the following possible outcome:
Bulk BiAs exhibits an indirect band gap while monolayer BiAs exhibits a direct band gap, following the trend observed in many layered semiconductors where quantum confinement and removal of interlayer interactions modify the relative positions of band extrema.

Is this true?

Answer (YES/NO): YES